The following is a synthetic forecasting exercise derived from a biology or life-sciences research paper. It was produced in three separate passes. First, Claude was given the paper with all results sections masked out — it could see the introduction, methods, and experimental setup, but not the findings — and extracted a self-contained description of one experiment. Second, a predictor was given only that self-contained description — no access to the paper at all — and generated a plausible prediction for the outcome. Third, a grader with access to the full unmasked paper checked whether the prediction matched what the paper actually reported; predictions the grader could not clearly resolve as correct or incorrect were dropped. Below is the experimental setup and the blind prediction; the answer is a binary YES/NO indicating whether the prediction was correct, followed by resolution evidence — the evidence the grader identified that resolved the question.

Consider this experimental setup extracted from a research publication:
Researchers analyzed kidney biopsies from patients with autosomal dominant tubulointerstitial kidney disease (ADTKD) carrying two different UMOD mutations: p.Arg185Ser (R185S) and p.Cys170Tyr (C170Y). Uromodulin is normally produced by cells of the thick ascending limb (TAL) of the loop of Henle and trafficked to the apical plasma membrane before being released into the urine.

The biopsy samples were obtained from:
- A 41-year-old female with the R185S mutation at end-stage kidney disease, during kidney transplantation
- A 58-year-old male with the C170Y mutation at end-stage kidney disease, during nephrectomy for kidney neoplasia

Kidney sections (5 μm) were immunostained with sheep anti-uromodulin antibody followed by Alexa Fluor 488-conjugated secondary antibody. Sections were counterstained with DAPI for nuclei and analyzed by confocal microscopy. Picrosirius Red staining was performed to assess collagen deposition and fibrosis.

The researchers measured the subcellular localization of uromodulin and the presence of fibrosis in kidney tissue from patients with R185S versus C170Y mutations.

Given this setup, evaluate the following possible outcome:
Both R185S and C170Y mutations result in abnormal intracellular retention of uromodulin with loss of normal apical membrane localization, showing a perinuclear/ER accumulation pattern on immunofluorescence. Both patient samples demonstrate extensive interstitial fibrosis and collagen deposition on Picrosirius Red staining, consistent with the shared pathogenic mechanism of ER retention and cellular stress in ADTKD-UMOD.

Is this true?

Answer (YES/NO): NO